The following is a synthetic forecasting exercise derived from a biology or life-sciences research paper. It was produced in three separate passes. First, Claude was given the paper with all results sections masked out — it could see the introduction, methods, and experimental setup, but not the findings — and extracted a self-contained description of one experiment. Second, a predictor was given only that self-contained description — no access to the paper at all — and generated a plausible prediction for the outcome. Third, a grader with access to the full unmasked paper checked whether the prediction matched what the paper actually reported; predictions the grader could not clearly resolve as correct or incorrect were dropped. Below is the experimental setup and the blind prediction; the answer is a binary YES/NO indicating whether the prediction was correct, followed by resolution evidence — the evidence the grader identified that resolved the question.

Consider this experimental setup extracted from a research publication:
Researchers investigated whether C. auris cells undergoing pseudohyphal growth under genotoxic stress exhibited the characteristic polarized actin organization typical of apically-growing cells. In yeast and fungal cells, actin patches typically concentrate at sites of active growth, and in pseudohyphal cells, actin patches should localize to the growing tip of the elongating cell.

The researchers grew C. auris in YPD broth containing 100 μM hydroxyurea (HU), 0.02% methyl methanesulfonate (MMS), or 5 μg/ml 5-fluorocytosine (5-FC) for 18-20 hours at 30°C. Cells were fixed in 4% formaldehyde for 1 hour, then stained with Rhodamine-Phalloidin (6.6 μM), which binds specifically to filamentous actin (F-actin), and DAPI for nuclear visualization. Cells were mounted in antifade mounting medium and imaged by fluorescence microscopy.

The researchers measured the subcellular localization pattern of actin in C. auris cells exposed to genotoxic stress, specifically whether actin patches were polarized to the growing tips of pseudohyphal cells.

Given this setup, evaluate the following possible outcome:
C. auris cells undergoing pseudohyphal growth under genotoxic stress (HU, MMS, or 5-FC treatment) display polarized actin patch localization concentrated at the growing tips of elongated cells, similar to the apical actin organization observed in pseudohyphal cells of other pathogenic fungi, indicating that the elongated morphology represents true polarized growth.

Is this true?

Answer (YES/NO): NO